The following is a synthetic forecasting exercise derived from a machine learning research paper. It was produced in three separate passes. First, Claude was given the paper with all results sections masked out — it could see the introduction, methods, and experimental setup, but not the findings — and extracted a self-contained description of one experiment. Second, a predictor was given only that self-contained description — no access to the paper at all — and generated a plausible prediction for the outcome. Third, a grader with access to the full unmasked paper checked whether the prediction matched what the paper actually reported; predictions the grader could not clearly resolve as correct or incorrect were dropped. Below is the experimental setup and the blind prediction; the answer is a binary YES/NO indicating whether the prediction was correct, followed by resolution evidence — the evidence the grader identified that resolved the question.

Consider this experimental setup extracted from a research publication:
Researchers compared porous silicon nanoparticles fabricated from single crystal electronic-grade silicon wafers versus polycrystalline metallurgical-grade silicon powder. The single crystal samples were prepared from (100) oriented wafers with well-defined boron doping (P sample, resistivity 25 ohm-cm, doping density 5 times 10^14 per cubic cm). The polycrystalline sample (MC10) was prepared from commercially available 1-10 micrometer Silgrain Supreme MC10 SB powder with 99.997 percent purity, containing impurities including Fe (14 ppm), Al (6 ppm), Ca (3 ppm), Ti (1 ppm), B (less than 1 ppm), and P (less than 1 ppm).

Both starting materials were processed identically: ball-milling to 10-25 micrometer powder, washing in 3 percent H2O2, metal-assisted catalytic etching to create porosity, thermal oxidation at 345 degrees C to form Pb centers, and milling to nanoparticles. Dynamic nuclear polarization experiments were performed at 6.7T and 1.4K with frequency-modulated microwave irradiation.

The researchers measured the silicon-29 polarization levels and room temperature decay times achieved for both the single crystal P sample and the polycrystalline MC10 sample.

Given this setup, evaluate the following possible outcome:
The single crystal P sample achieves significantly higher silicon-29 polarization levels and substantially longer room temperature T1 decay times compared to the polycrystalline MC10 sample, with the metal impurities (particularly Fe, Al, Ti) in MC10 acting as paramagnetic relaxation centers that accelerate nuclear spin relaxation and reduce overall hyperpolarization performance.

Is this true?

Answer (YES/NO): NO